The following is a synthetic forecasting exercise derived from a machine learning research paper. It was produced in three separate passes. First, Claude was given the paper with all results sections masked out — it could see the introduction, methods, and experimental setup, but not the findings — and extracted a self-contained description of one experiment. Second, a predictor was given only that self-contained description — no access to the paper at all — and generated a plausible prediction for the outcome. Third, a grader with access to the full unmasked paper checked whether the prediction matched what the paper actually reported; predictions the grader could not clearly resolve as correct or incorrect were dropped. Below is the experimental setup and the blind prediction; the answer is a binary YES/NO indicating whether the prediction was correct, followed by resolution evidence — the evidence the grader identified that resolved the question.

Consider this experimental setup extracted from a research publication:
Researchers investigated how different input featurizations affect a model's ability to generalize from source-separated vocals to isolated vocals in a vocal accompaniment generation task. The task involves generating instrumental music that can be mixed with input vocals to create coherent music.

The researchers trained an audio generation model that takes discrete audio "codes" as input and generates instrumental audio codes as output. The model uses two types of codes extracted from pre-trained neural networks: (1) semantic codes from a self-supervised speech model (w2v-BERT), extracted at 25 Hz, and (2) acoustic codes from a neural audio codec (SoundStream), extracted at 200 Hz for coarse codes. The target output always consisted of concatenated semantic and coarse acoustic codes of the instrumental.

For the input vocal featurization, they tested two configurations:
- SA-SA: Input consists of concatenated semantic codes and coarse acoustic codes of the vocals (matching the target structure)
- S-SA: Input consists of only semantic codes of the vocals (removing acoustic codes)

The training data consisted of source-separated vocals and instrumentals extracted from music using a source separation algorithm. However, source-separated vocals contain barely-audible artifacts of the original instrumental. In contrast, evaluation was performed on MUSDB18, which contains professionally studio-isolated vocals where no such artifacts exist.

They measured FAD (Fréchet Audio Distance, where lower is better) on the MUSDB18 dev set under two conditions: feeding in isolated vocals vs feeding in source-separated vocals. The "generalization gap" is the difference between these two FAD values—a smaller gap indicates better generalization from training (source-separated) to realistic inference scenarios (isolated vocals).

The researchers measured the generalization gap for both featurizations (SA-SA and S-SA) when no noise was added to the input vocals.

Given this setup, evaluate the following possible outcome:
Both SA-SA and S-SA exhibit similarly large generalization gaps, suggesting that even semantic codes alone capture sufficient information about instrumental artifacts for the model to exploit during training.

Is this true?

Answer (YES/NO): NO